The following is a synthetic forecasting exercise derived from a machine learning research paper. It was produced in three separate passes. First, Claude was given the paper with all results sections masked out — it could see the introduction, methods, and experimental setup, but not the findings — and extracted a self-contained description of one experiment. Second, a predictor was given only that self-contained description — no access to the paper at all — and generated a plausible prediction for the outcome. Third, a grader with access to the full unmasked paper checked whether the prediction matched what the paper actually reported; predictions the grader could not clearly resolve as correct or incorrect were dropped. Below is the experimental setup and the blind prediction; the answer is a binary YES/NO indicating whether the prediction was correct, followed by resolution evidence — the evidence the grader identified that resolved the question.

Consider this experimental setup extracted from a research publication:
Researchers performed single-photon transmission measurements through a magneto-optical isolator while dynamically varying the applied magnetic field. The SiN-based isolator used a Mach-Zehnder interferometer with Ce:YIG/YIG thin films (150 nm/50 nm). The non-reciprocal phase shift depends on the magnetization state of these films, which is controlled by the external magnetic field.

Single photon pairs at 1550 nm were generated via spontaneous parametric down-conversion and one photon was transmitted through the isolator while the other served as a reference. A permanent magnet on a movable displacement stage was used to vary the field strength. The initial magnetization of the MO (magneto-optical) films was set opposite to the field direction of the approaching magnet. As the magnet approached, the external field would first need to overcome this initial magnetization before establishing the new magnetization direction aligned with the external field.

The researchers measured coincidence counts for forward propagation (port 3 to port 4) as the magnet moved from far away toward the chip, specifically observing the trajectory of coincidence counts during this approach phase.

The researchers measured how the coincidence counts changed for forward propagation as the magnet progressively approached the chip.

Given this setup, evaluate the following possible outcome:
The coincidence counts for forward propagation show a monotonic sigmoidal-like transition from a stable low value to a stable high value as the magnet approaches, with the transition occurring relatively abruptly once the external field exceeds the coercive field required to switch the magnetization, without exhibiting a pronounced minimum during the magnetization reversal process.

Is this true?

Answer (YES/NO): YES